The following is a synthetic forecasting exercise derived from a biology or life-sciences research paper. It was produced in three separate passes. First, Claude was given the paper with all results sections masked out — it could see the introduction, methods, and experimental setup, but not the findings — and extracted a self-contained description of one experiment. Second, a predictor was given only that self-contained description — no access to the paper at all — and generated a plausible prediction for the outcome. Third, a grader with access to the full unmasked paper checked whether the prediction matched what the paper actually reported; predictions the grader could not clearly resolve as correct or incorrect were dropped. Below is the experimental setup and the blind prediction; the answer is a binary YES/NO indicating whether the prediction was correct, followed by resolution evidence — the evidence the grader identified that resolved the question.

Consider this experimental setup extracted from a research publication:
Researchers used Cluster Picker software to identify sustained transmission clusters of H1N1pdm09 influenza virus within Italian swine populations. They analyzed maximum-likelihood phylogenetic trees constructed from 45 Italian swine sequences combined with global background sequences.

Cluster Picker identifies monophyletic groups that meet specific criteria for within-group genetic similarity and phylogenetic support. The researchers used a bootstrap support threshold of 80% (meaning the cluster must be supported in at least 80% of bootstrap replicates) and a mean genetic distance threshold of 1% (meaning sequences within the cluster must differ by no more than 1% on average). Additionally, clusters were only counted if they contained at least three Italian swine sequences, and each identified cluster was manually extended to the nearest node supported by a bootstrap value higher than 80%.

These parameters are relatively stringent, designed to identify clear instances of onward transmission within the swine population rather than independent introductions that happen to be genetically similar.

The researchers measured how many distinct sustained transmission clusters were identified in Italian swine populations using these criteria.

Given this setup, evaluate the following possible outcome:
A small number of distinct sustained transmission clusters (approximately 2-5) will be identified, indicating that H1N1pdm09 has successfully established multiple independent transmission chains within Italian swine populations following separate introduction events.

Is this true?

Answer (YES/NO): NO